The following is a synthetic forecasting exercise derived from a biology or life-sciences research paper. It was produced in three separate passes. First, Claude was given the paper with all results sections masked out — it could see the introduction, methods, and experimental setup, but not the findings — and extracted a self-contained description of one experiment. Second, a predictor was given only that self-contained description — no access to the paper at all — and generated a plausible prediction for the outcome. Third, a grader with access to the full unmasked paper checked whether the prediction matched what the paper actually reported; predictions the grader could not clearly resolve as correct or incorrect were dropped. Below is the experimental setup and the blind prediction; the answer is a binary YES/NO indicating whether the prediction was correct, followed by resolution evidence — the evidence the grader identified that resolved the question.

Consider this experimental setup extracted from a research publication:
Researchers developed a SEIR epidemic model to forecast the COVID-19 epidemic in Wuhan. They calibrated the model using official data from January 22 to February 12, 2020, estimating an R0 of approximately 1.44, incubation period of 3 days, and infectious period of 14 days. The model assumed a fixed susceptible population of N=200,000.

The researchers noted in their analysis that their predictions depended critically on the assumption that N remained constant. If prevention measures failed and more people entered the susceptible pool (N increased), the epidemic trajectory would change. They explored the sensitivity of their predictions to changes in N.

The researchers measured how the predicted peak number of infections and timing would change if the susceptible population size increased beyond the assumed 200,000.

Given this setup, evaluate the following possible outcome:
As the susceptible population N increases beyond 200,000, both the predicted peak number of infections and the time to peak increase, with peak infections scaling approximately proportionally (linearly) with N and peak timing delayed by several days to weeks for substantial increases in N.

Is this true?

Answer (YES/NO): NO